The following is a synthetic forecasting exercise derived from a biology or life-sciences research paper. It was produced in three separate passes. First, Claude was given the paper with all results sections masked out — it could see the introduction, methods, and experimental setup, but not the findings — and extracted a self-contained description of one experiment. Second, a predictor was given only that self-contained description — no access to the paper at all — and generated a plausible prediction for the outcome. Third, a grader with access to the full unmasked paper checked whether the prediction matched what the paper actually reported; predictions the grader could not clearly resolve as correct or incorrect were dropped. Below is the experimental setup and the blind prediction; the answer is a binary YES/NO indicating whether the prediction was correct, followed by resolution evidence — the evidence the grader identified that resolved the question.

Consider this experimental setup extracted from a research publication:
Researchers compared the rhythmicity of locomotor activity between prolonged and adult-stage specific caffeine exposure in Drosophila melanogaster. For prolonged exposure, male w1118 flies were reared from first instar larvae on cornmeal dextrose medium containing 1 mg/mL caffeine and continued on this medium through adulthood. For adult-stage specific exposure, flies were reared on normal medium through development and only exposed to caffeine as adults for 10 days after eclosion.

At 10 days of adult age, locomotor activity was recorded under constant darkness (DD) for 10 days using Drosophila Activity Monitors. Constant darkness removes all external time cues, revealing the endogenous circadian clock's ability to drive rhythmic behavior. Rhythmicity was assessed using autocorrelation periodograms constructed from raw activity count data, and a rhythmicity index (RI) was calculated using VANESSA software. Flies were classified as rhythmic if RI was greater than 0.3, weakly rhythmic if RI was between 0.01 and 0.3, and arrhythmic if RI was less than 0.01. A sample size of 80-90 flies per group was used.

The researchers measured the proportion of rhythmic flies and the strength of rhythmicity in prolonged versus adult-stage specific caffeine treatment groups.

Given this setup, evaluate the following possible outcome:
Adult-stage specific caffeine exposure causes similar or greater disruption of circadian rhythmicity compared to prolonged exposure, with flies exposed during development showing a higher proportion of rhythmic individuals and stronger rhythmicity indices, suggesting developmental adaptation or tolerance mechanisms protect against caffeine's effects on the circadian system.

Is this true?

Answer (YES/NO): NO